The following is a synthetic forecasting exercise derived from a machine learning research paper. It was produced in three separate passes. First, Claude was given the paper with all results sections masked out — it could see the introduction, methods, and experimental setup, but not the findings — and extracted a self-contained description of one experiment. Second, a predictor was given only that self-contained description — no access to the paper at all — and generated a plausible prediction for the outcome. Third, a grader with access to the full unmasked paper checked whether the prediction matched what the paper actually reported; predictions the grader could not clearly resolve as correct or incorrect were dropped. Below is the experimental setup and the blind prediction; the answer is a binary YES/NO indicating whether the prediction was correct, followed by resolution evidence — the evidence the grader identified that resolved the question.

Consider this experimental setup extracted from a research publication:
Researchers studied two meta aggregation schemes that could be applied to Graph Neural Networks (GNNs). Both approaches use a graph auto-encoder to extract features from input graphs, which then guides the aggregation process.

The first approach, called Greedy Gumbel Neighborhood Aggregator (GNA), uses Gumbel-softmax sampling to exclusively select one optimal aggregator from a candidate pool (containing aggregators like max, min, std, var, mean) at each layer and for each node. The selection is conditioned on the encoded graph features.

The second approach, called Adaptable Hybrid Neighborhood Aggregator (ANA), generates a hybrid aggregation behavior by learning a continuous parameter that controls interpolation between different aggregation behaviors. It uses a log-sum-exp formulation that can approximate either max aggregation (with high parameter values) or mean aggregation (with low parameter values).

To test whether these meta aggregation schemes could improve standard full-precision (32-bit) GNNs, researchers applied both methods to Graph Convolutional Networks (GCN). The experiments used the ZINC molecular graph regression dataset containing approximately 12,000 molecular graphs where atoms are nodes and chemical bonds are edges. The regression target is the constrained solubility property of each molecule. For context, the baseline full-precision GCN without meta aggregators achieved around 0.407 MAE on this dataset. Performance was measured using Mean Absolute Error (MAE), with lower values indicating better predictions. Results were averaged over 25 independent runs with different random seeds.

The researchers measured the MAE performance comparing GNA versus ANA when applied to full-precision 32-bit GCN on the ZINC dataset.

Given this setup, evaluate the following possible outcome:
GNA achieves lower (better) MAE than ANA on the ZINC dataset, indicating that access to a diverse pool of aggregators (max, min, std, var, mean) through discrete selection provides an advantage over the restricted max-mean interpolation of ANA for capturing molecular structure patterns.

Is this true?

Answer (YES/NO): NO